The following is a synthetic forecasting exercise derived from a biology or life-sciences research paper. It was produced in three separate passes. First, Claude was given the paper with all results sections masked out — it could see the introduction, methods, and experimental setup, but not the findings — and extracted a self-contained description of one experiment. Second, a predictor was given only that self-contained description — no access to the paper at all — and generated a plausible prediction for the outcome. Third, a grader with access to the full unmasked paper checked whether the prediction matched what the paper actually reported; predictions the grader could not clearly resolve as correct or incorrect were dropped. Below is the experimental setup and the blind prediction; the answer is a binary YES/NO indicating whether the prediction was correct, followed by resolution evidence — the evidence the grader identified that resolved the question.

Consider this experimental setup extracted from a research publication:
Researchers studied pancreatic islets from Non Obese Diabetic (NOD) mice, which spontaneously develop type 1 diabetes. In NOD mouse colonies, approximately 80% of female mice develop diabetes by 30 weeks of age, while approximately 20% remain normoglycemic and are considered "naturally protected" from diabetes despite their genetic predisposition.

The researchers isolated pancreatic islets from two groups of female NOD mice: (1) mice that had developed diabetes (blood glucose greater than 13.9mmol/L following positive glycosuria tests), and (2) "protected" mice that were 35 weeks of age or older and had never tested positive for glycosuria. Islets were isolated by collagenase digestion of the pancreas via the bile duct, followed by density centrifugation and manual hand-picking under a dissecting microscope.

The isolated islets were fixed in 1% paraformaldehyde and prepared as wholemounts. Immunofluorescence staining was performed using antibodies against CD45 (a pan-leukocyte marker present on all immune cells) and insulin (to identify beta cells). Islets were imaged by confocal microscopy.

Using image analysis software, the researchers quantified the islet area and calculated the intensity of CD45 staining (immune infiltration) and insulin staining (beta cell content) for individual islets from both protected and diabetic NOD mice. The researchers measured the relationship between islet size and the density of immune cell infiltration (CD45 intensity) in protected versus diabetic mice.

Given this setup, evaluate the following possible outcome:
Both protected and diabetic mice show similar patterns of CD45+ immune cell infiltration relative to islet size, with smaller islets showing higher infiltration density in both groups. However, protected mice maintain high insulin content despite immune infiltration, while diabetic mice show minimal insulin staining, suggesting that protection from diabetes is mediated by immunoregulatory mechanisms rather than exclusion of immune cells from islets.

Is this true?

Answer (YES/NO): NO